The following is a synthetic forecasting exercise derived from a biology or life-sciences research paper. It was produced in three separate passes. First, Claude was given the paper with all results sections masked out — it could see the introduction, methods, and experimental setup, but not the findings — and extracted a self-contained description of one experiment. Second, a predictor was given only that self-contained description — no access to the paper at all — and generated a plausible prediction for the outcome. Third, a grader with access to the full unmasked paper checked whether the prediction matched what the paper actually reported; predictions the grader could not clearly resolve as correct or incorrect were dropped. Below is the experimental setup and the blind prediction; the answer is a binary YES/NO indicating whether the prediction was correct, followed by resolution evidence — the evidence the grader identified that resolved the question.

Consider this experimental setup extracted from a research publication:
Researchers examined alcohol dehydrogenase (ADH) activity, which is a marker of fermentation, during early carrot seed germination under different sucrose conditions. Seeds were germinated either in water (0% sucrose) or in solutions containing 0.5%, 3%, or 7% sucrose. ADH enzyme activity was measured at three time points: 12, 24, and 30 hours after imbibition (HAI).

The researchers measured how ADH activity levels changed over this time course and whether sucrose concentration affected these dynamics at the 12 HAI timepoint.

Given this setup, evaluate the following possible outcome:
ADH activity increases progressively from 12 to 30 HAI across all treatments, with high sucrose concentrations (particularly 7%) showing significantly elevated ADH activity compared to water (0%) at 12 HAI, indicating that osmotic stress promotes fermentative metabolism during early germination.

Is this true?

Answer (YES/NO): NO